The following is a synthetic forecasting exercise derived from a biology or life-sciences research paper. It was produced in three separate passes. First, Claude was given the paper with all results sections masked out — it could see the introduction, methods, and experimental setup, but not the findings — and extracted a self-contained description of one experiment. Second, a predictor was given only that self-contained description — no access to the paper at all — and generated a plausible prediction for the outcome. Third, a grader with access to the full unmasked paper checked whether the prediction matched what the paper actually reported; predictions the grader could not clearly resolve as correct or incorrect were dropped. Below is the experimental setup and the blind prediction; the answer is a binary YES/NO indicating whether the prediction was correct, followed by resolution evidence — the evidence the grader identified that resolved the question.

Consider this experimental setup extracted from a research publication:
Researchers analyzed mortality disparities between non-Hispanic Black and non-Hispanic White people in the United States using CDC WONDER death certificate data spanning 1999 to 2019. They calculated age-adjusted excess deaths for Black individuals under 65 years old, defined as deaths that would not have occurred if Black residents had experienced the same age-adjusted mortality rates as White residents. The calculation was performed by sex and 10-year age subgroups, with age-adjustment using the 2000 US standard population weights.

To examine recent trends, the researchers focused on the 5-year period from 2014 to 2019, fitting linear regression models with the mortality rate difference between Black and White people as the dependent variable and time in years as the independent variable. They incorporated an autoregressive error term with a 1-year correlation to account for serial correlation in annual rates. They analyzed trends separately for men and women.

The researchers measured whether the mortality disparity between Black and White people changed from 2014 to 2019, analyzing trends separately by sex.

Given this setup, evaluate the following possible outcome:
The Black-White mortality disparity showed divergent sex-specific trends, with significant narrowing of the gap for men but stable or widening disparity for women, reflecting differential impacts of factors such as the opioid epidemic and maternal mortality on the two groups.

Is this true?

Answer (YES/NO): NO